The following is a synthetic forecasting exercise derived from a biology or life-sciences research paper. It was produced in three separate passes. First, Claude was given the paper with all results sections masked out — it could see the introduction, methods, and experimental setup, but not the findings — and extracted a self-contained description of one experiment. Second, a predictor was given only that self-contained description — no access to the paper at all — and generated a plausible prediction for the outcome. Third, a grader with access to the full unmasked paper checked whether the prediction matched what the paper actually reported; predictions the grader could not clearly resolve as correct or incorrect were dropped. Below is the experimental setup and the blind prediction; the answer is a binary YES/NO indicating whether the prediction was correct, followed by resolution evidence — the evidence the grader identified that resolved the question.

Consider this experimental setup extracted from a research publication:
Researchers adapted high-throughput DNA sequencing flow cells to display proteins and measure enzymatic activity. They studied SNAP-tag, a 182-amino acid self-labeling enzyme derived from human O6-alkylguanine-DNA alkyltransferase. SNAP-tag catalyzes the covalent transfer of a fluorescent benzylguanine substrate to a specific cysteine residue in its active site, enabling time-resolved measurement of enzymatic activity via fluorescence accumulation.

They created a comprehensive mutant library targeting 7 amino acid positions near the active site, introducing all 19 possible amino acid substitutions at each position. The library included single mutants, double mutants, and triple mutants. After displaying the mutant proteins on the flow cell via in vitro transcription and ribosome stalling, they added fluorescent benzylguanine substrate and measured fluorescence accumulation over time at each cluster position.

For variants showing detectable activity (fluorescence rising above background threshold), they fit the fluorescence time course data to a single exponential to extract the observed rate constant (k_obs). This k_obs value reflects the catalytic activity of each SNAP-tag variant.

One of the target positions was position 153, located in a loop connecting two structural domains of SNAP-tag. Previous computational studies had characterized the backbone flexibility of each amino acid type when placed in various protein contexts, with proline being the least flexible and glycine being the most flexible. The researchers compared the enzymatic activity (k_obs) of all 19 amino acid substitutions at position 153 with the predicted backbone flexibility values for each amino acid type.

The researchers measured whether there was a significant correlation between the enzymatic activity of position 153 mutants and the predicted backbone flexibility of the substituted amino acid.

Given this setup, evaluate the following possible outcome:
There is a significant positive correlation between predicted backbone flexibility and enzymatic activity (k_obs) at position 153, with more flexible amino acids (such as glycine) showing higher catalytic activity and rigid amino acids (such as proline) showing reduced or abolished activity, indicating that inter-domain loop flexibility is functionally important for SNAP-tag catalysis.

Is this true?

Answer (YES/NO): YES